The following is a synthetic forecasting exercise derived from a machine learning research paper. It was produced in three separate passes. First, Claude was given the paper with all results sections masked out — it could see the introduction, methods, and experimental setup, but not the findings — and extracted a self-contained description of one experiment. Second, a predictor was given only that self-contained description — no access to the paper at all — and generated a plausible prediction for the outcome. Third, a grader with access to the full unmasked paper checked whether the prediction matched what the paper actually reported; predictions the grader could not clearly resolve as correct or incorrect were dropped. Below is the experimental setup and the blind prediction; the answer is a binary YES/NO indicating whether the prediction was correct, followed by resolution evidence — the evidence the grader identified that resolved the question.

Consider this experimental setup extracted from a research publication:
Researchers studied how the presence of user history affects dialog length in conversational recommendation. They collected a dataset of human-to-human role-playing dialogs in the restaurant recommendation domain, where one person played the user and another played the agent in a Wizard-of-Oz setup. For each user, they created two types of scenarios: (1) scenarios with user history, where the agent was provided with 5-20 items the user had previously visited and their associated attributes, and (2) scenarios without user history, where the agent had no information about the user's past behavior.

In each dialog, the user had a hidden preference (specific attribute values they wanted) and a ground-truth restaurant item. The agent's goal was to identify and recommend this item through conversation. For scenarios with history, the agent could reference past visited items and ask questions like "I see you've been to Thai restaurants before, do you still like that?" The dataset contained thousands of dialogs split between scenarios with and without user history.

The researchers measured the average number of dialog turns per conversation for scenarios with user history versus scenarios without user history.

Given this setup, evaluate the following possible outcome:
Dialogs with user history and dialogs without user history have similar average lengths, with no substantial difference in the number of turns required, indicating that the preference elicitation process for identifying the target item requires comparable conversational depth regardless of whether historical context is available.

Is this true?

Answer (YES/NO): YES